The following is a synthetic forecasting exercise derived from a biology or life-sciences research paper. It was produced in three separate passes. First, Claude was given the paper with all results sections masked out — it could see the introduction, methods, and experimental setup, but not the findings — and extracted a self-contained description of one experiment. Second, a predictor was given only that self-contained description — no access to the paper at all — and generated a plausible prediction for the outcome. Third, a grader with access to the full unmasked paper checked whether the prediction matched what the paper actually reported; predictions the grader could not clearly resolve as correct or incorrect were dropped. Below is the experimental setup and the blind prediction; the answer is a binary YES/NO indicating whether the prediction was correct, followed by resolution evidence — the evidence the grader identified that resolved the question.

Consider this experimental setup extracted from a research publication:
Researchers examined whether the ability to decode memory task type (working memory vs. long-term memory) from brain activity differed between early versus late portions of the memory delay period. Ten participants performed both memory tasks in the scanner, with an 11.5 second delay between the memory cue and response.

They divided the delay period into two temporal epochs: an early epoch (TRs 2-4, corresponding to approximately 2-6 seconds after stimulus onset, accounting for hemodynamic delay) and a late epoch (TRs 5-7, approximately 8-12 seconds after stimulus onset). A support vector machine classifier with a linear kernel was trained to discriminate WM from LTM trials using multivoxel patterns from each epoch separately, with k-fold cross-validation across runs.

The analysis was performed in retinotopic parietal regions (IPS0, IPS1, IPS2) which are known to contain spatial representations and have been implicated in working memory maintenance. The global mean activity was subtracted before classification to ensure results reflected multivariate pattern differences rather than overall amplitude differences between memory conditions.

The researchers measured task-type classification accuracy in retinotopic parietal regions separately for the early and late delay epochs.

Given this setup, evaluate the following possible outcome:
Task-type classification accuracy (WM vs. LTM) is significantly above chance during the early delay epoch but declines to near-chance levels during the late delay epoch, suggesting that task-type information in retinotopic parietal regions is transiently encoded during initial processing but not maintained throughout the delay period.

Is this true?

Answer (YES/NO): NO